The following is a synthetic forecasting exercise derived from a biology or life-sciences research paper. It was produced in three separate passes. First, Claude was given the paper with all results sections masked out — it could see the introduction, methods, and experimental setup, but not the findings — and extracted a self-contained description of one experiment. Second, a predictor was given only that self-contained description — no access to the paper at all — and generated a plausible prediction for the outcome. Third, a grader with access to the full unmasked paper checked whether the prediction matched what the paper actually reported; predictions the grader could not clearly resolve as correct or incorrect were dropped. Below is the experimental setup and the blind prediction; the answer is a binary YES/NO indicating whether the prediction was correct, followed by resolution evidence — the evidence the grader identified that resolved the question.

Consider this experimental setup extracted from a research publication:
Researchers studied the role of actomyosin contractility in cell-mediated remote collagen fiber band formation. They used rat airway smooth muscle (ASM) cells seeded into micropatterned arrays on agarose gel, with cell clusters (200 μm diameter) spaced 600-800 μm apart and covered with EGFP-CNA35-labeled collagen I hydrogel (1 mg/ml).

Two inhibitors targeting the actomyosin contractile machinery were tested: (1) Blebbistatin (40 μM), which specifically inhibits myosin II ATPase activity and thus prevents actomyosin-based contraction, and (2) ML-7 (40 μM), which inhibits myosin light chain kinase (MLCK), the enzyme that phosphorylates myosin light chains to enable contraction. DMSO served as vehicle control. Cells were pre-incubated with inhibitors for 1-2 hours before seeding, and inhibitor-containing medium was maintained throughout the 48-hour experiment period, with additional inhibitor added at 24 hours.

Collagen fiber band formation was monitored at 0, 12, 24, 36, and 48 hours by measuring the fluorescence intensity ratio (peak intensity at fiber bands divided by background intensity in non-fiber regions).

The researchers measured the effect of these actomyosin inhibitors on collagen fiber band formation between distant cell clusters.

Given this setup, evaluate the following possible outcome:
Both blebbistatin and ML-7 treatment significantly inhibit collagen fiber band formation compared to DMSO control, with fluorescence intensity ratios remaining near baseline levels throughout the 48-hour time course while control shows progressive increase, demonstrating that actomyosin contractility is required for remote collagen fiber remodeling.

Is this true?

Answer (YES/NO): YES